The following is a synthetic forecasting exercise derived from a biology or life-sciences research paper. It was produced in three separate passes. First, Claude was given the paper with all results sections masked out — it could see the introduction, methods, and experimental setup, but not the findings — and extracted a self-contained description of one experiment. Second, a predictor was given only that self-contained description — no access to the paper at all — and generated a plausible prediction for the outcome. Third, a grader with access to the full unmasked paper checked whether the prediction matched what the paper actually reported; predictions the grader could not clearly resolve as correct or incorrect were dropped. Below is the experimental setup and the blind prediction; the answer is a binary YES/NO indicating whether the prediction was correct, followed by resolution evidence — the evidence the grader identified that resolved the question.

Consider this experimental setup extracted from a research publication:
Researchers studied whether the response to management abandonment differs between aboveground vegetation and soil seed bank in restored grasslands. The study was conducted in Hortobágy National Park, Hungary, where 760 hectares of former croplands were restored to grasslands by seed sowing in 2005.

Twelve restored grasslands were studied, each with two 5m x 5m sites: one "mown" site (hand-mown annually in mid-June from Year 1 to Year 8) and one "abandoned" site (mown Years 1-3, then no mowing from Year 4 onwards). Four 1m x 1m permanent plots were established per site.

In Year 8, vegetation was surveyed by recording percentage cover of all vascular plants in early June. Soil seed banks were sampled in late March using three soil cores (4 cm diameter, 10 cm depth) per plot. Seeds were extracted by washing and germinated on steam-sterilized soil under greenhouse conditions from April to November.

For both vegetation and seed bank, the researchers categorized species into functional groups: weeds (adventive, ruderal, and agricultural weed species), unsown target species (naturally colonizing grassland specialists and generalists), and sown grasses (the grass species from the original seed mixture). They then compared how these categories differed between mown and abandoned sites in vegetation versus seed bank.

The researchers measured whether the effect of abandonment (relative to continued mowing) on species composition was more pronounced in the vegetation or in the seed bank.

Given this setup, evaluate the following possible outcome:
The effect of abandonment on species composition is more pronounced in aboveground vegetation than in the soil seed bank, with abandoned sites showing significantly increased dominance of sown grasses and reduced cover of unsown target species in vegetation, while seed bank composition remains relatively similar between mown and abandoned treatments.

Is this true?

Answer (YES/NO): NO